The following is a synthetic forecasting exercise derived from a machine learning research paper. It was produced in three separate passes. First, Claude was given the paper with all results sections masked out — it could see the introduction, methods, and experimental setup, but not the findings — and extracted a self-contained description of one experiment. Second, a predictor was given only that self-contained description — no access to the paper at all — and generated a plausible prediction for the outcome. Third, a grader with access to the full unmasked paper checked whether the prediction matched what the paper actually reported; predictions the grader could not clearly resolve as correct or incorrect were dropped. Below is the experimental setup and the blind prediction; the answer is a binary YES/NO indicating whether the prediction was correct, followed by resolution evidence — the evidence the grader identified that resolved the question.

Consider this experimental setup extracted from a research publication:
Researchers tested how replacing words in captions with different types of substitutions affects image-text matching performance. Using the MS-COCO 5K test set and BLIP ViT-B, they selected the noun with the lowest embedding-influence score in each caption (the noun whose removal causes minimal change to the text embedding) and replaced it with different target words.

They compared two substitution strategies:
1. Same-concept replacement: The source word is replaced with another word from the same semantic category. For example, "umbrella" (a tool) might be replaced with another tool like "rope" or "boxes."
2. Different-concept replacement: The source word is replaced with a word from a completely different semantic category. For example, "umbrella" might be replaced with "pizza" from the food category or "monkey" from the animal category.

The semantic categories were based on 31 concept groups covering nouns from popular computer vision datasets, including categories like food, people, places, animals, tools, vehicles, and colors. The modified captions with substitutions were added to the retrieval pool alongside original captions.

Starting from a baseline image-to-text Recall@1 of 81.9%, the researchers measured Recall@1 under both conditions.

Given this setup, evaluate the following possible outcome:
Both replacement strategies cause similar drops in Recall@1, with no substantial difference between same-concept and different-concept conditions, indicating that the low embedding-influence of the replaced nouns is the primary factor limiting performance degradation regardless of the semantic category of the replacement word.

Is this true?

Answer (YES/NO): YES